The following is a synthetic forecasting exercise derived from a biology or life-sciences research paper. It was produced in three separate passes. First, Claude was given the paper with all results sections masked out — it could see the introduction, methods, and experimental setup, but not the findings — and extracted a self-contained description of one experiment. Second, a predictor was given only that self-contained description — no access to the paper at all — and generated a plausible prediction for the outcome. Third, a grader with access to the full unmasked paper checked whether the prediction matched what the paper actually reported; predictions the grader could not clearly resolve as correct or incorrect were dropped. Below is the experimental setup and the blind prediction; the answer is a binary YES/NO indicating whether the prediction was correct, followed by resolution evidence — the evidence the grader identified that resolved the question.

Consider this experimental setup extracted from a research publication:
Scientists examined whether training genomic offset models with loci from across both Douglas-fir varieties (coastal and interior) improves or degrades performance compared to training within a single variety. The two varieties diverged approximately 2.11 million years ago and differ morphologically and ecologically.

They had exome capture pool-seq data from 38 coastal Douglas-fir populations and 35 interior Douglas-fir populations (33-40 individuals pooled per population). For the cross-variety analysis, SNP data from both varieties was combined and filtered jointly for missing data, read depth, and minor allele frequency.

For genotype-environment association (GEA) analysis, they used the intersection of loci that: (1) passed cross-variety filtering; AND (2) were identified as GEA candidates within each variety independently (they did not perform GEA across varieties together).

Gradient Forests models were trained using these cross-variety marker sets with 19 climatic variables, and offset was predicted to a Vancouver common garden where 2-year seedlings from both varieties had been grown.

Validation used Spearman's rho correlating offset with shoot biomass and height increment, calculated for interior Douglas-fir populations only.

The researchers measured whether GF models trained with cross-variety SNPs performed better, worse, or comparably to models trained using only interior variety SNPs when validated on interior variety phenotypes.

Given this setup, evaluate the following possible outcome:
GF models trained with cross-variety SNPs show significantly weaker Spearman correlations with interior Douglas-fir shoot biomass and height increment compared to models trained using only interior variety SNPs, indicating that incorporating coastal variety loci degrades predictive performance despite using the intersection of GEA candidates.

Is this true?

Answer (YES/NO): NO